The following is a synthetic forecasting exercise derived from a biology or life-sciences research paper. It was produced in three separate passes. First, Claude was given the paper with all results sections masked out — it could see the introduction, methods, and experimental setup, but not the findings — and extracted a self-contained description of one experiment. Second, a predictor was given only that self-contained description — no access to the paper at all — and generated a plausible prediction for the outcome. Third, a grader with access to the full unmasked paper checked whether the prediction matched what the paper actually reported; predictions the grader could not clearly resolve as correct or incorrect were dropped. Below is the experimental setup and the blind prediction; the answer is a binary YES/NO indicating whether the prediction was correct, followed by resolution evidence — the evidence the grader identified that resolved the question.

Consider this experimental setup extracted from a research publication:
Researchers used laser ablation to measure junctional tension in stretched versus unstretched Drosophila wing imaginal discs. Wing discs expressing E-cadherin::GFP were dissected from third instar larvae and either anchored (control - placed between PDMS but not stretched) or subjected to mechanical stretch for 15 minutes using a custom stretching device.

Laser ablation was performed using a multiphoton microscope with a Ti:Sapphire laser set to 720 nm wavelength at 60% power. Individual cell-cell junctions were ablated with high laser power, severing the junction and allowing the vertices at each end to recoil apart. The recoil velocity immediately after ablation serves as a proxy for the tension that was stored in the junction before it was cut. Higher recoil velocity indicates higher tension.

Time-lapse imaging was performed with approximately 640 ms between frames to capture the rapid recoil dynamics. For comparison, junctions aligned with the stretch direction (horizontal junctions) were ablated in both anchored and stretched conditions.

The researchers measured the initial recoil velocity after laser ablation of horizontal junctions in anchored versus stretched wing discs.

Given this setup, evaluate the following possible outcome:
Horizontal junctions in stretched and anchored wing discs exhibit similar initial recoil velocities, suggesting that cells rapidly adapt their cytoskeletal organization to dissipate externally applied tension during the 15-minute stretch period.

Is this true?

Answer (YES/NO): NO